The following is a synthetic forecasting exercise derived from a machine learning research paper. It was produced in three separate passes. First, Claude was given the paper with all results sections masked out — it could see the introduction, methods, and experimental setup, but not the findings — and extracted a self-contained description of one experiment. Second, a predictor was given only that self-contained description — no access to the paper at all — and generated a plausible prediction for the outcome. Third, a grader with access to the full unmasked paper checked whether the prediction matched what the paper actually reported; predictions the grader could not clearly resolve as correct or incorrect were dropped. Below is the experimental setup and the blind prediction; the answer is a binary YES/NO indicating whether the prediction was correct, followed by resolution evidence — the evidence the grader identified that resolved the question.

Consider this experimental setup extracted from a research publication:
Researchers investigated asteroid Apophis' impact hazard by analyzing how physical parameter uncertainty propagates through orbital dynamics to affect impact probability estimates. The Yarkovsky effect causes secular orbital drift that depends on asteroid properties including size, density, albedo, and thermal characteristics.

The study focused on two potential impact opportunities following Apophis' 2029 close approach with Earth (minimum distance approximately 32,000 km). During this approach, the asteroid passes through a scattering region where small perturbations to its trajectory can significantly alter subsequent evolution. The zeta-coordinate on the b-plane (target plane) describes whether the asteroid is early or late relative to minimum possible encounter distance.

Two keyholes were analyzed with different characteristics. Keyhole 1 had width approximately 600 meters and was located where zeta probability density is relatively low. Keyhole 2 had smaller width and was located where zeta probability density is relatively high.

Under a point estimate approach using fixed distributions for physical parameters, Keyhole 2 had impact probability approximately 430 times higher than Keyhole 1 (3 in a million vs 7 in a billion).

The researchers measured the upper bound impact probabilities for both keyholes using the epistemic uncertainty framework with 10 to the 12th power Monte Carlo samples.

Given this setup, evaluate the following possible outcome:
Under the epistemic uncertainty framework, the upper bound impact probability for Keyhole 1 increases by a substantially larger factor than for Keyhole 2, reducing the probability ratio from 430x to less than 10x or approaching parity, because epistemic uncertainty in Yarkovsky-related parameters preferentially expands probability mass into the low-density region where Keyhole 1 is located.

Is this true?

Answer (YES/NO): YES